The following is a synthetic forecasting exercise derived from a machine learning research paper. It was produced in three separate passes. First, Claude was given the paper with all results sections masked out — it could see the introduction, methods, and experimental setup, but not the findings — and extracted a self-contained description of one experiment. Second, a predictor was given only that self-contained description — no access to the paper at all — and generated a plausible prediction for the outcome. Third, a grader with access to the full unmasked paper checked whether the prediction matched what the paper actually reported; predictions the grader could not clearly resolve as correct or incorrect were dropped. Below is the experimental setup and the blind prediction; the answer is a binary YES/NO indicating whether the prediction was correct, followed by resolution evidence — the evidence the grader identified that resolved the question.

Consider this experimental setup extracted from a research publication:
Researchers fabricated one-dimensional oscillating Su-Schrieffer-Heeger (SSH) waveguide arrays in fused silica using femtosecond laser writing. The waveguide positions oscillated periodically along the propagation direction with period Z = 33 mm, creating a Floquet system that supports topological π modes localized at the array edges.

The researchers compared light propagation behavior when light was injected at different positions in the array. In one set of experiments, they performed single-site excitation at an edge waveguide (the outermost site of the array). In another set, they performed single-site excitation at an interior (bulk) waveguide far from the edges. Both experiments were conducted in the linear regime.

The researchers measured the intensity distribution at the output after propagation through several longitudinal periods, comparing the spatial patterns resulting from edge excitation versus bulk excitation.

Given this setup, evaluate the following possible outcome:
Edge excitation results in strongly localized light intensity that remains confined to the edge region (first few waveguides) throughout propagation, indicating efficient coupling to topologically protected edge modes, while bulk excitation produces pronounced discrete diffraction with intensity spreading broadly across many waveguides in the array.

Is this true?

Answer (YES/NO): YES